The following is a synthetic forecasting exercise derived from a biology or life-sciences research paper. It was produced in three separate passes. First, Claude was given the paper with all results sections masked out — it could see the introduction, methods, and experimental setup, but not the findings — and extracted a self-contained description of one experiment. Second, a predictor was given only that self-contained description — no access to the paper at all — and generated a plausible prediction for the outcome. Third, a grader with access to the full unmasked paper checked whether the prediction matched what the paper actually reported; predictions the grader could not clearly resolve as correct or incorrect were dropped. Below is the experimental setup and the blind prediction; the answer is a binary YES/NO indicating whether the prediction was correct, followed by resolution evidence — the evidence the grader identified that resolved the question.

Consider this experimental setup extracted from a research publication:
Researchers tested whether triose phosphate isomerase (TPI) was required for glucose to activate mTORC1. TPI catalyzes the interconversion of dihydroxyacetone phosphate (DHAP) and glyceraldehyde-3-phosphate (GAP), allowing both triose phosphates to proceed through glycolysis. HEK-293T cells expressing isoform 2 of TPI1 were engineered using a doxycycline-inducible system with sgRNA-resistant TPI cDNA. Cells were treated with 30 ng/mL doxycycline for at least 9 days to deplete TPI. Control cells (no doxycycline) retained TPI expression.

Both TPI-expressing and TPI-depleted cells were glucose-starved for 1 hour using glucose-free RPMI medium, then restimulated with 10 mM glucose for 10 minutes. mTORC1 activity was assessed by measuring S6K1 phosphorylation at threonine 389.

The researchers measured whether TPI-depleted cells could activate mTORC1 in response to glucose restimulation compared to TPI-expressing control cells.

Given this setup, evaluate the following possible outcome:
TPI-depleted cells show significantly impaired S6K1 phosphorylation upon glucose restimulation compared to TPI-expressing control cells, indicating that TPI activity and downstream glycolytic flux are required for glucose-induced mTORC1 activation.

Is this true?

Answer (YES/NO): NO